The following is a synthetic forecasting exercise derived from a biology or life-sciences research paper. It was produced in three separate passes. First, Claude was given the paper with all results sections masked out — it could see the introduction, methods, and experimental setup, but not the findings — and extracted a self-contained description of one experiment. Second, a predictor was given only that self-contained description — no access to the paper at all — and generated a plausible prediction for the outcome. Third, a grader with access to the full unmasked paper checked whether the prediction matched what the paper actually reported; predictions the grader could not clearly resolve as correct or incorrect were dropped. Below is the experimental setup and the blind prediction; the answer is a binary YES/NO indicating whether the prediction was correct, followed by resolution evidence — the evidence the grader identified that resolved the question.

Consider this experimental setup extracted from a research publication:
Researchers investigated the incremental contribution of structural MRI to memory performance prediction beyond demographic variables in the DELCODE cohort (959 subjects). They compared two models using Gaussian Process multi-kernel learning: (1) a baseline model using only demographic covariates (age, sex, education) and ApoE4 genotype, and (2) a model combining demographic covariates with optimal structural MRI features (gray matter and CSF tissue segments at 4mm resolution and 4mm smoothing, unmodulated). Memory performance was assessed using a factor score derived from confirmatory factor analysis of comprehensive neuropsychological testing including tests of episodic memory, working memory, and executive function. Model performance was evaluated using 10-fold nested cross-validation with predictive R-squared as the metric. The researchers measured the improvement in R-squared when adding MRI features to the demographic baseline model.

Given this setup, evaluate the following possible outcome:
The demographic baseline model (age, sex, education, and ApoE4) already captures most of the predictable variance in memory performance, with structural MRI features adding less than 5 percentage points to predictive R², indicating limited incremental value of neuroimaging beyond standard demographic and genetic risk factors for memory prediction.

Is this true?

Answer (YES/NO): NO